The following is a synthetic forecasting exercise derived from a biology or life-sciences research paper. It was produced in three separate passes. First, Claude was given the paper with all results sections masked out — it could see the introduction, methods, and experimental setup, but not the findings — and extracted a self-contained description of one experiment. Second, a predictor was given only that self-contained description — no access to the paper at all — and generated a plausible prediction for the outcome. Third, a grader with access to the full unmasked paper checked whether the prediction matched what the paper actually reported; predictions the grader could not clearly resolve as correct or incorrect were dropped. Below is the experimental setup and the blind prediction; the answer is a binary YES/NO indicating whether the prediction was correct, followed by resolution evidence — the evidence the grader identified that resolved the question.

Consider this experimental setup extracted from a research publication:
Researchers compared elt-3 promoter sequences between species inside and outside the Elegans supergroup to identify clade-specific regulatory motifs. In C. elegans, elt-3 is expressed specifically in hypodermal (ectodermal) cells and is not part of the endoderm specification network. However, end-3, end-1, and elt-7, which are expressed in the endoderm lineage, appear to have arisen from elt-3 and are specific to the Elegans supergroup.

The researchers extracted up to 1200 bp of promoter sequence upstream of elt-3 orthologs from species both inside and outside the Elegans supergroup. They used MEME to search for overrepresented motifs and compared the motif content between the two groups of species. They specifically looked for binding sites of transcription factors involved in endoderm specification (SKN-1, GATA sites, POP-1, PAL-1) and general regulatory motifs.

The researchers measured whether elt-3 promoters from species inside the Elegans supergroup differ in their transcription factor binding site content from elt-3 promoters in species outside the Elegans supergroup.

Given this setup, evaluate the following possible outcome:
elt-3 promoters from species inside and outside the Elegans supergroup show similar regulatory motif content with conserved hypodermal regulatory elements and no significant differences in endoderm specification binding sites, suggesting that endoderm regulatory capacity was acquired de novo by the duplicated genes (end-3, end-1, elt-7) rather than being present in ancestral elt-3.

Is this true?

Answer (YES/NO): NO